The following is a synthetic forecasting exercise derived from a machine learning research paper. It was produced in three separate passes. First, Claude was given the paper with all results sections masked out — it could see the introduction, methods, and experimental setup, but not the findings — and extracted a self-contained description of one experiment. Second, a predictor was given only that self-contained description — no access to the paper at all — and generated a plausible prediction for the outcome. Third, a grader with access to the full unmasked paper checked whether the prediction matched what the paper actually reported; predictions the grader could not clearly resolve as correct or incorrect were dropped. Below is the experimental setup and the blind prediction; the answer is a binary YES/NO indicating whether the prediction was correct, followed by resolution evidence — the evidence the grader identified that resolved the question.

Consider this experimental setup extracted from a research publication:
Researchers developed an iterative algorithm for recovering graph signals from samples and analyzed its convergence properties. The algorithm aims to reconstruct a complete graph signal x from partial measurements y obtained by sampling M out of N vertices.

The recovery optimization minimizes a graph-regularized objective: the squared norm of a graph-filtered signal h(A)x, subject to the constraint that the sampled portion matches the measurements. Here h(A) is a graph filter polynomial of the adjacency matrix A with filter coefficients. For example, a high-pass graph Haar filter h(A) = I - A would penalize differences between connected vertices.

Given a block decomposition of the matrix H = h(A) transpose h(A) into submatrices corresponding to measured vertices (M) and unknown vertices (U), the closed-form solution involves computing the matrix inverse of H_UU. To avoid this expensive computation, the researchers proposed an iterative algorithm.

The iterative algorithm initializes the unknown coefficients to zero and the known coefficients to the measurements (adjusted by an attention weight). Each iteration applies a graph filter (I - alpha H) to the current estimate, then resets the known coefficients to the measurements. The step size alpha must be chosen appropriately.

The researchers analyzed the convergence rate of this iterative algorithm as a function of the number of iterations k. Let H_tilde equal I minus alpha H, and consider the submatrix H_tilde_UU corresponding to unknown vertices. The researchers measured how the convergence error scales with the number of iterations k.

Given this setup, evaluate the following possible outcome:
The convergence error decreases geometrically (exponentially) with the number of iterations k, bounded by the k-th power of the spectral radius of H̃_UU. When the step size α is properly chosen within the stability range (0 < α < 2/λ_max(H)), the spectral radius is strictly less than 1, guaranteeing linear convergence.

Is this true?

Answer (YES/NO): YES